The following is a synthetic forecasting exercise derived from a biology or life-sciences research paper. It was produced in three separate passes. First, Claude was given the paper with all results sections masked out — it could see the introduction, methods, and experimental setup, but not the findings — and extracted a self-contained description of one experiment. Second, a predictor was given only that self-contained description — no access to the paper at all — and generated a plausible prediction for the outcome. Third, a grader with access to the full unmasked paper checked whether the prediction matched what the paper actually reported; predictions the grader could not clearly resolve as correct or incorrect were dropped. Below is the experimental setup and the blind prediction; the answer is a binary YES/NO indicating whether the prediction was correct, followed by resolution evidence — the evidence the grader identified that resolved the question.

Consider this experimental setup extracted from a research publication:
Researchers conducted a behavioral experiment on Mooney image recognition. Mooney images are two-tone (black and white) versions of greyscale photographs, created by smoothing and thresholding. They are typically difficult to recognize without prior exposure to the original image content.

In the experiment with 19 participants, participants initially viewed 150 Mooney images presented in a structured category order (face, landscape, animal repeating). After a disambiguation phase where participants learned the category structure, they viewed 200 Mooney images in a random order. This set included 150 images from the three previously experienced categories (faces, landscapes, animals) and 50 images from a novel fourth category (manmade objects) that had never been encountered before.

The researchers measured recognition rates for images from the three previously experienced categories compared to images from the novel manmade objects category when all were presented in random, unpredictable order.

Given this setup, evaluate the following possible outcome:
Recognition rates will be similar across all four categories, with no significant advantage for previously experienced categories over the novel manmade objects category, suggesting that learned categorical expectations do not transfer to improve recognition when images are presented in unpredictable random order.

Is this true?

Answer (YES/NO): NO